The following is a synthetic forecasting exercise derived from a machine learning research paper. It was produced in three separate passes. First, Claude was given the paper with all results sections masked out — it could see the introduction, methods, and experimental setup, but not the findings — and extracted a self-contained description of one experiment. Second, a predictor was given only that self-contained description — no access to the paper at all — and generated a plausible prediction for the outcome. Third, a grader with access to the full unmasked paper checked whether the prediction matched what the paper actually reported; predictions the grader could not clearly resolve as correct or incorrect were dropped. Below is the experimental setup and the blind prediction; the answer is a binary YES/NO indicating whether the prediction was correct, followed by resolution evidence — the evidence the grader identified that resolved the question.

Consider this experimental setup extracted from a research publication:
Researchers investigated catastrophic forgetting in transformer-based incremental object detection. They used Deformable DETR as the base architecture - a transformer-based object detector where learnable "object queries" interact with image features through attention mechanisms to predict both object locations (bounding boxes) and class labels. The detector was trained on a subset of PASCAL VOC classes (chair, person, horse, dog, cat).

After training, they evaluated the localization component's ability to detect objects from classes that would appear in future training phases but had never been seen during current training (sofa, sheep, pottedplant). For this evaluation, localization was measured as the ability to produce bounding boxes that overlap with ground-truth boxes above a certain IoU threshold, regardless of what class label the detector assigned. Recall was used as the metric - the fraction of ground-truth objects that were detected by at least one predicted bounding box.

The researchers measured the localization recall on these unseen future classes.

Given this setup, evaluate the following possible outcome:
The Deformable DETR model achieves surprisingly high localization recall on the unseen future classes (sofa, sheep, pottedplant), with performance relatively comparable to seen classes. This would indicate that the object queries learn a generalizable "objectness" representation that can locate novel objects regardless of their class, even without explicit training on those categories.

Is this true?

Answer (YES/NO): YES